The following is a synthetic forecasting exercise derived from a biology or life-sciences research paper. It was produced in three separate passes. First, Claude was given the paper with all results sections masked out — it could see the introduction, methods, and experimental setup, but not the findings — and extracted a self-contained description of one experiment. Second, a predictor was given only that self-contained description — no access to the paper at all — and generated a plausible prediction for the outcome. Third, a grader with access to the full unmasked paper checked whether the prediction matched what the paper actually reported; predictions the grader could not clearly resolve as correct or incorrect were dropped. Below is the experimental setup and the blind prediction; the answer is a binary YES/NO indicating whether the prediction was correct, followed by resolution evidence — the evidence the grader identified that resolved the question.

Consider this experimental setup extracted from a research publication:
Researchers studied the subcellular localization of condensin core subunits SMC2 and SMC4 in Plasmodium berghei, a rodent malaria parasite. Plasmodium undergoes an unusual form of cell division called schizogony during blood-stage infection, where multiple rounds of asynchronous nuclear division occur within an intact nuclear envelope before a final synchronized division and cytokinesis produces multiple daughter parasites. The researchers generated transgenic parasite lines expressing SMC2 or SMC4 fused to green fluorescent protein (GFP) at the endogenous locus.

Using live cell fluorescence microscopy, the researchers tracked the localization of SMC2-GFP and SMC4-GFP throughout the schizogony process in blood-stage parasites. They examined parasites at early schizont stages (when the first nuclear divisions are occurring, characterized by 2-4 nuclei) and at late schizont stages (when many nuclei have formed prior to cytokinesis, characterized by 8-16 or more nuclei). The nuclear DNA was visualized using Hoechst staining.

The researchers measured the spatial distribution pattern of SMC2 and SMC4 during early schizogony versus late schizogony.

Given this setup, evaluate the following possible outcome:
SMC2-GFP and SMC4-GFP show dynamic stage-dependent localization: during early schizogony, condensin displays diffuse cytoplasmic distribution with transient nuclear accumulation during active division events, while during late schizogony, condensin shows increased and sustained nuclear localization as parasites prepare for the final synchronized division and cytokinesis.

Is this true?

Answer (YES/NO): NO